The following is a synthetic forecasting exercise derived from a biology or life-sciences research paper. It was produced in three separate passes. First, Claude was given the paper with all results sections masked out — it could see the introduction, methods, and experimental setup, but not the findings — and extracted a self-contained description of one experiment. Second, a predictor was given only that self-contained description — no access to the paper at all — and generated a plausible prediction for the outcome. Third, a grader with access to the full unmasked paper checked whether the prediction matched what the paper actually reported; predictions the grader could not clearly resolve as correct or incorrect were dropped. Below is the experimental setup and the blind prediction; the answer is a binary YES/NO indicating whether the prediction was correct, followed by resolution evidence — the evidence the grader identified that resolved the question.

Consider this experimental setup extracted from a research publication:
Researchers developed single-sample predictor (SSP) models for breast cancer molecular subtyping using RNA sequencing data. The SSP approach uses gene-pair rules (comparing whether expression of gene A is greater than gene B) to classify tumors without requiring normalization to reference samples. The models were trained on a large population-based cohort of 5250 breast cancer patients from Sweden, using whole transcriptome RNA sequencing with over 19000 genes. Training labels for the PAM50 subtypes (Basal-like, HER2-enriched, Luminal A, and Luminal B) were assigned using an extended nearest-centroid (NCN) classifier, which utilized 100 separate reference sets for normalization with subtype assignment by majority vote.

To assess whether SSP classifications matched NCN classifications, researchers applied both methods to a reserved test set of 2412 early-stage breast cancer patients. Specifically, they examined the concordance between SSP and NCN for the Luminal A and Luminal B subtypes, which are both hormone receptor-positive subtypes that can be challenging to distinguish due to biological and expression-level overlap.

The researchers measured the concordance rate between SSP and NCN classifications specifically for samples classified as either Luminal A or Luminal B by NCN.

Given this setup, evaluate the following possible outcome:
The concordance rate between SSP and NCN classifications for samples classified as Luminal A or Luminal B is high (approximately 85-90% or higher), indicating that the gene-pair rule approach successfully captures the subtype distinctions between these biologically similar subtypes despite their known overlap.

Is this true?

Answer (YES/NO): YES